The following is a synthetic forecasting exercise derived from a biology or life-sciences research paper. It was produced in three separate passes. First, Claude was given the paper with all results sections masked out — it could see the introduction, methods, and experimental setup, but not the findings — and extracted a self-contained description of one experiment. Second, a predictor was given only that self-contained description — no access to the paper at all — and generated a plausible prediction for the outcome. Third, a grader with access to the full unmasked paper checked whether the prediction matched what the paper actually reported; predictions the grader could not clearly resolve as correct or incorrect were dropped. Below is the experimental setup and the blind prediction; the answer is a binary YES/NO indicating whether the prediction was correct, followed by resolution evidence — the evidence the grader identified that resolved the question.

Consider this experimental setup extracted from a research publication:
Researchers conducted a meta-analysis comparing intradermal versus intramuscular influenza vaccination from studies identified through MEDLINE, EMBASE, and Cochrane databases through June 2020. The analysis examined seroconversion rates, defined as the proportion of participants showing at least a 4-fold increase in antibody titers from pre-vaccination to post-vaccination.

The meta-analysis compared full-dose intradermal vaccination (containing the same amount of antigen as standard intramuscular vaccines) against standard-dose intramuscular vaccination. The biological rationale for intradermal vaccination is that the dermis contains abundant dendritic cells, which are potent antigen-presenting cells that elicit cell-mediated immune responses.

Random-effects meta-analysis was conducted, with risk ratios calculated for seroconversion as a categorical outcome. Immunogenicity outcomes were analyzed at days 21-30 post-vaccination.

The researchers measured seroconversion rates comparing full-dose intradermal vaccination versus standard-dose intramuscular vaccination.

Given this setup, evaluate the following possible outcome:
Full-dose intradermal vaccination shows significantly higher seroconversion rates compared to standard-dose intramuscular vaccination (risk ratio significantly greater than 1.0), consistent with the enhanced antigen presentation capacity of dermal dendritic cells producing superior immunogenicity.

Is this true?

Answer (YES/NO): NO